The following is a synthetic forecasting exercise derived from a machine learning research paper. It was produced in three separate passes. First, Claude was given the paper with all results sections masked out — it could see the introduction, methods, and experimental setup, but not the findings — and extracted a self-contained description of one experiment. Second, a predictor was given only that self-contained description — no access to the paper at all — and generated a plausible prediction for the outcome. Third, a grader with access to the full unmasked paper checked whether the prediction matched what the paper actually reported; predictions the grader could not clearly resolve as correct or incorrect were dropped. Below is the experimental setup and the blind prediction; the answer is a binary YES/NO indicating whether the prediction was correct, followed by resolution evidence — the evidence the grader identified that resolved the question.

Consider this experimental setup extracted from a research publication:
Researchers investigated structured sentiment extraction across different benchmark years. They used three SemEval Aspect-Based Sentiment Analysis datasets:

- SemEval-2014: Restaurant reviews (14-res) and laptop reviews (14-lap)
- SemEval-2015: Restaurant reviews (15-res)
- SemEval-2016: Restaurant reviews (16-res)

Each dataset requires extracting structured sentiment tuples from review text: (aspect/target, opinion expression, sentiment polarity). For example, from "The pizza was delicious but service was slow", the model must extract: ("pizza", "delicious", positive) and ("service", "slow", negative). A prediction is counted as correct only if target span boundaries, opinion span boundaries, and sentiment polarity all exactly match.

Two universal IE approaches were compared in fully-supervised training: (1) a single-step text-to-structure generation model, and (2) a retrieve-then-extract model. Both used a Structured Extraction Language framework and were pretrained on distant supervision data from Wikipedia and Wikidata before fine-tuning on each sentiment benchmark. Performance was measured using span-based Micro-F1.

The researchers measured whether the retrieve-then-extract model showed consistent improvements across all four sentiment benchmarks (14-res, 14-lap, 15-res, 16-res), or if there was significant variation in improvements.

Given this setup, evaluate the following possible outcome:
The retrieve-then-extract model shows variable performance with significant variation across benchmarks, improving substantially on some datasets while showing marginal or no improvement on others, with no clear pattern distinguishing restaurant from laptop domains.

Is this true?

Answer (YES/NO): NO